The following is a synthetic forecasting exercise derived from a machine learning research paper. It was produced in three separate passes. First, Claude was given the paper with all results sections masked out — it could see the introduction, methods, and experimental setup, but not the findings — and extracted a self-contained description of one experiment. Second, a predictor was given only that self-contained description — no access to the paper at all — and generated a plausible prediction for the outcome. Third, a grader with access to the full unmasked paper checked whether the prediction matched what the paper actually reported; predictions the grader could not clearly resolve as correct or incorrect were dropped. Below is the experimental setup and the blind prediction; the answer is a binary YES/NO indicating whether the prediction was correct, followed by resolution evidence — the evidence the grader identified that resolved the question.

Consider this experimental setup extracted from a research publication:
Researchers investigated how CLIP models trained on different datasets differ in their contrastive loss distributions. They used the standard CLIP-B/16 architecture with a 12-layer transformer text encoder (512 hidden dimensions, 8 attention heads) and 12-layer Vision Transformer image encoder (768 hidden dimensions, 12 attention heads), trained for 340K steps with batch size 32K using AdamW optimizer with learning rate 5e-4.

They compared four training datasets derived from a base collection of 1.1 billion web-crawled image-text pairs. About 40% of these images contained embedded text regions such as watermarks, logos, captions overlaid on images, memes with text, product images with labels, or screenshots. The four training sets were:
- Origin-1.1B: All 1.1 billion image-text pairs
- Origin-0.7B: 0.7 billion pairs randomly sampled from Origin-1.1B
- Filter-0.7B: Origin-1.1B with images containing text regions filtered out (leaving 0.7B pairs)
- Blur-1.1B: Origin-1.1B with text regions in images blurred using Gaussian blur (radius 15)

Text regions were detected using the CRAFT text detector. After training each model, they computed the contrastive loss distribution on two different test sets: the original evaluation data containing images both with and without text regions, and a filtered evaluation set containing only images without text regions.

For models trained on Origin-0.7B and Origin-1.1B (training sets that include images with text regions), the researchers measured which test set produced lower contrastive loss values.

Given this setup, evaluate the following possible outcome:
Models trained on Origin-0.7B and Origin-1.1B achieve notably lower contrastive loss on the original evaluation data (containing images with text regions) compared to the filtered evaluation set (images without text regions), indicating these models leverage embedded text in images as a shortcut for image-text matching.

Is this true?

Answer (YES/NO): YES